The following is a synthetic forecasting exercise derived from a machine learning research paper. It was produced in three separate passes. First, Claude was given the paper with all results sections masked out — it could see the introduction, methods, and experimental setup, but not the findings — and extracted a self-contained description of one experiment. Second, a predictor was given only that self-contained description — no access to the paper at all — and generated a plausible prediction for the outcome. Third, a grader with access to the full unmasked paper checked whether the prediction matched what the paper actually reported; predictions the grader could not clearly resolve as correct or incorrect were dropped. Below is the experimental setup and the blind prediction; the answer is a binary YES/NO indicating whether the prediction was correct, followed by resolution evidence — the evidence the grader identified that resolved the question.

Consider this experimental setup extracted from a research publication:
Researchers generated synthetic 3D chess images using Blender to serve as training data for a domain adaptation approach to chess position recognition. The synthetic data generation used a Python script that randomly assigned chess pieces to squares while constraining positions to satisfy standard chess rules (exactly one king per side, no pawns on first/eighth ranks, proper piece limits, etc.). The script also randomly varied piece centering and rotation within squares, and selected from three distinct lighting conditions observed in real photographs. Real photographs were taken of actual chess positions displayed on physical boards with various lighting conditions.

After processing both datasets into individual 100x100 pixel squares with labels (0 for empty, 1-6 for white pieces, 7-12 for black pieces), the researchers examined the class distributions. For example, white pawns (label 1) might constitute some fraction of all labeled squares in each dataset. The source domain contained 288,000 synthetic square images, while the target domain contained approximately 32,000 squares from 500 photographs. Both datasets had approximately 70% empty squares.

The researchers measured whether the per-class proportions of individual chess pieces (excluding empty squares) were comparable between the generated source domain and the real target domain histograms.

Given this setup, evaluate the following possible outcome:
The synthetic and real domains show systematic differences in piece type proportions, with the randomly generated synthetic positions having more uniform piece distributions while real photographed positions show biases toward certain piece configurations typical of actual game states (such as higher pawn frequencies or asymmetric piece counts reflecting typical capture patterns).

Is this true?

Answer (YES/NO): NO